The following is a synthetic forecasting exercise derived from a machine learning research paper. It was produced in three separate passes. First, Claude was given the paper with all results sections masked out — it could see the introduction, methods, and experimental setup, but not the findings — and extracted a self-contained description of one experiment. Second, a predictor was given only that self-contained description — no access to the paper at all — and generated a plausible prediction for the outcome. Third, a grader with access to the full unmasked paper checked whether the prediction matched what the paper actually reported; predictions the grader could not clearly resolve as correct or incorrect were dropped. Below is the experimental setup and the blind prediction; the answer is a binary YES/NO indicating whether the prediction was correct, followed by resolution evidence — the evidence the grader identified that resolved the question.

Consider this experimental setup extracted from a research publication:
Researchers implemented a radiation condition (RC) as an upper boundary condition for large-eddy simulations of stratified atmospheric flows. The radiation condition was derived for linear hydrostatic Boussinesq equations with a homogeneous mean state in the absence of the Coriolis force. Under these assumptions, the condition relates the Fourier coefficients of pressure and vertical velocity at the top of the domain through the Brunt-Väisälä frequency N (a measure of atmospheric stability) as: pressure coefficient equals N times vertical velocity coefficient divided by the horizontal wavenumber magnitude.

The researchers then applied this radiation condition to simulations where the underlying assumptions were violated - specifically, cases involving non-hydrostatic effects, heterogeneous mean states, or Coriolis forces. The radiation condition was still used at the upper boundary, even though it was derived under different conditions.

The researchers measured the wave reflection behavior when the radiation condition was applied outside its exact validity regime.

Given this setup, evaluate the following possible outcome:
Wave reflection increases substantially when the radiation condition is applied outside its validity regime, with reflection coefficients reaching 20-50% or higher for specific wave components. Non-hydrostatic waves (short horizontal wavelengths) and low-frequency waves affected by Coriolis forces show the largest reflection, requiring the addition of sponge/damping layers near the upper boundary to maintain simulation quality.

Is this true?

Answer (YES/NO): NO